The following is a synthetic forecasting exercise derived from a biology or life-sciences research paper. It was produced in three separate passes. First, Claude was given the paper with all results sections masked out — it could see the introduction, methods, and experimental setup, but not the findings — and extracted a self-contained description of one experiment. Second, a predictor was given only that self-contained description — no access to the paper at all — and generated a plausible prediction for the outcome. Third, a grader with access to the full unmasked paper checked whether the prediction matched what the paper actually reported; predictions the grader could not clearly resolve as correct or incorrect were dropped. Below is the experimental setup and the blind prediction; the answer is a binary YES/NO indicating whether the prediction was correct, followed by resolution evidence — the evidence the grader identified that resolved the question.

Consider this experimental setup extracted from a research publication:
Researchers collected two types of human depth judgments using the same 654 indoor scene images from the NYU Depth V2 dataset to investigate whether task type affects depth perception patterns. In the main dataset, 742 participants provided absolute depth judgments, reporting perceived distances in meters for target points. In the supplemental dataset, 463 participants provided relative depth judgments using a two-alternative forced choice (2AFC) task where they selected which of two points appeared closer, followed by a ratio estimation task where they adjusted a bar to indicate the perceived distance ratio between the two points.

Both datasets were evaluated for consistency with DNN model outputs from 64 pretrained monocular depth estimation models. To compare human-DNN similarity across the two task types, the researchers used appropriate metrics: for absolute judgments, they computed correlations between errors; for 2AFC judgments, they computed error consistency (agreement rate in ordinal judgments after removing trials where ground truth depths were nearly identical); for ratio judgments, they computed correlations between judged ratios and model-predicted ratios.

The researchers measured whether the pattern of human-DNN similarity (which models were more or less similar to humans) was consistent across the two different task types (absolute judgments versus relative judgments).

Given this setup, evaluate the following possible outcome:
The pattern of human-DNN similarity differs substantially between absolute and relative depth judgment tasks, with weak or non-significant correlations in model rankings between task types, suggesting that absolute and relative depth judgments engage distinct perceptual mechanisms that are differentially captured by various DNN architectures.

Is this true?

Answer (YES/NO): NO